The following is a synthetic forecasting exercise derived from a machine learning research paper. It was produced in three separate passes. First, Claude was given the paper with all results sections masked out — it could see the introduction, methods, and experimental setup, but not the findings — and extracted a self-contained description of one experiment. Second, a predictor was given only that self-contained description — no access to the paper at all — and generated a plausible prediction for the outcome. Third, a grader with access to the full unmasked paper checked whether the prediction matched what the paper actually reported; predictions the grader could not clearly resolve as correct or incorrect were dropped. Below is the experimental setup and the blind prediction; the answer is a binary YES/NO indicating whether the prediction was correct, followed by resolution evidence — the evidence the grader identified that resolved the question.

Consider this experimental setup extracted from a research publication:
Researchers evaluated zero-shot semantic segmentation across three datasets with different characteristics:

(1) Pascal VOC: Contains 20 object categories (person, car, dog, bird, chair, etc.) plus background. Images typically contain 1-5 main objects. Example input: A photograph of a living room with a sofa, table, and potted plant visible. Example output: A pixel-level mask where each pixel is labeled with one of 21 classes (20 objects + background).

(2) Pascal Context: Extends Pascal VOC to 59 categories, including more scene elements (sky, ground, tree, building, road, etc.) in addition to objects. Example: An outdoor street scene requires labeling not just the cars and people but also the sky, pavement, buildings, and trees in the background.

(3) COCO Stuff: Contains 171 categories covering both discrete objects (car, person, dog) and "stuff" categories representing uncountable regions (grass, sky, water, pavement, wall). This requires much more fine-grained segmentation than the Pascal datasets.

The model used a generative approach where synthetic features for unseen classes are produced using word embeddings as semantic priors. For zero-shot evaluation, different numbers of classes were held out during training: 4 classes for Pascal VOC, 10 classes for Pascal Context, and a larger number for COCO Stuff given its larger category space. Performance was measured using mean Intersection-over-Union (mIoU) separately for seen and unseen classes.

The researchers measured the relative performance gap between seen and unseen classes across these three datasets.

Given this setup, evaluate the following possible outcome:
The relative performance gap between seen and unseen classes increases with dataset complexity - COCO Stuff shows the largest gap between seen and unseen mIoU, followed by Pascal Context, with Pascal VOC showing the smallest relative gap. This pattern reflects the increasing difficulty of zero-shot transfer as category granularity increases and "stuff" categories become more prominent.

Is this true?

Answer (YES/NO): NO